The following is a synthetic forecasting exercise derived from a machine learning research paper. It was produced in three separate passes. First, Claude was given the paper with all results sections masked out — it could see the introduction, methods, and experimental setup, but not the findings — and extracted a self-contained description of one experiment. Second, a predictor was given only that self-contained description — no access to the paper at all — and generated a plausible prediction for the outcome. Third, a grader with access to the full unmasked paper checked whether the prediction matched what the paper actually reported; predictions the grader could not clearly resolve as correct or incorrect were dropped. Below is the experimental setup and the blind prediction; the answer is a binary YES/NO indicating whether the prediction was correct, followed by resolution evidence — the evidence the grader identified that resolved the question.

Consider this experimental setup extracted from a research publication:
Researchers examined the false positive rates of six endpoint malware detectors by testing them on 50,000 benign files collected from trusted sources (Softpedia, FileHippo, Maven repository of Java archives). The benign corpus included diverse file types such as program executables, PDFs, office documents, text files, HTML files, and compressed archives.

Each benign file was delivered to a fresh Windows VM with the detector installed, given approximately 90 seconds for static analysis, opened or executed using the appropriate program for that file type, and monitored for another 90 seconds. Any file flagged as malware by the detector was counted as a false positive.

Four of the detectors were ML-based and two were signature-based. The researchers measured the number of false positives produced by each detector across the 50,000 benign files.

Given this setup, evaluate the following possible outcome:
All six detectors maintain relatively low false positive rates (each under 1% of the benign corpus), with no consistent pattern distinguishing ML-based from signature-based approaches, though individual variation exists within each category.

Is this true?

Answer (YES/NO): YES